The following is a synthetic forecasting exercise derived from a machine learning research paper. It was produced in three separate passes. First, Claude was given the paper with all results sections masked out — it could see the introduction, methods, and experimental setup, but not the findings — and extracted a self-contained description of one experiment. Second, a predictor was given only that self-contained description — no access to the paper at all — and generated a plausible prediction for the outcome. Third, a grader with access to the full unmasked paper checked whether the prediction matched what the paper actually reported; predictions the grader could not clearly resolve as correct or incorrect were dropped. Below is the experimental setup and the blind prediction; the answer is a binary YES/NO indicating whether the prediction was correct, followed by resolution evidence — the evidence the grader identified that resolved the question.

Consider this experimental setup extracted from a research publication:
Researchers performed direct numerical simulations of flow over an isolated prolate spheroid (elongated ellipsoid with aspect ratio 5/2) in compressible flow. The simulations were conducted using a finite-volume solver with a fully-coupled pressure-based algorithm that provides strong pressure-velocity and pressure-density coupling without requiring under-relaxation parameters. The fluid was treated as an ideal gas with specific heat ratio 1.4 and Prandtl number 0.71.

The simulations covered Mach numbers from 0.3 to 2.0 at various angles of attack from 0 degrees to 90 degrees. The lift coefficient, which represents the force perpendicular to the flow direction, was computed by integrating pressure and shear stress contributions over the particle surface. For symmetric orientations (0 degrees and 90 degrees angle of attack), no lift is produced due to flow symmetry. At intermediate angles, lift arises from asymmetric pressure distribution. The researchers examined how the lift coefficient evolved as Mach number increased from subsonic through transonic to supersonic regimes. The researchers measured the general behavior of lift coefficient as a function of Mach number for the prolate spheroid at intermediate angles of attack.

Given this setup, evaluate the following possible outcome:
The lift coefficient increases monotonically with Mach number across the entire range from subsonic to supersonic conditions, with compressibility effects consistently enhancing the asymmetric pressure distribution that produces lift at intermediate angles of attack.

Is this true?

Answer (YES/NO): NO